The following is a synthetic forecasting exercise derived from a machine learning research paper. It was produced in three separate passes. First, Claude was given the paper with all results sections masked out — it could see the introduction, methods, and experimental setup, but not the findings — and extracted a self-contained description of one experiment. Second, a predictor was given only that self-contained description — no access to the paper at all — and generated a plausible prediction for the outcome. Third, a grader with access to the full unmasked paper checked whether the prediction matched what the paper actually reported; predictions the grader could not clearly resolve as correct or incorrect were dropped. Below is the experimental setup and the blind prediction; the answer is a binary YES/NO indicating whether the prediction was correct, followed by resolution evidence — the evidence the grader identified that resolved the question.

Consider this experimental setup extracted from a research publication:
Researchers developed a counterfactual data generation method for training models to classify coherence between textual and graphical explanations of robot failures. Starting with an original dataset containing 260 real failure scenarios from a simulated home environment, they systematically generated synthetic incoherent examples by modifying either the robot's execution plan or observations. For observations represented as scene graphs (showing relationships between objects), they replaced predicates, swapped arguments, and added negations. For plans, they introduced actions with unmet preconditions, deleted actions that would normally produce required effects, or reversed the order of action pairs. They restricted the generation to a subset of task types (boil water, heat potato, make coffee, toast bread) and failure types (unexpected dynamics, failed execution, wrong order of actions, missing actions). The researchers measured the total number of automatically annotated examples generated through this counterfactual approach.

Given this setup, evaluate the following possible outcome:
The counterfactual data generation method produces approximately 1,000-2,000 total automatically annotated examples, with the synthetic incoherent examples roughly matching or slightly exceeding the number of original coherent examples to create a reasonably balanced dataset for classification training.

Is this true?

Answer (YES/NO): NO